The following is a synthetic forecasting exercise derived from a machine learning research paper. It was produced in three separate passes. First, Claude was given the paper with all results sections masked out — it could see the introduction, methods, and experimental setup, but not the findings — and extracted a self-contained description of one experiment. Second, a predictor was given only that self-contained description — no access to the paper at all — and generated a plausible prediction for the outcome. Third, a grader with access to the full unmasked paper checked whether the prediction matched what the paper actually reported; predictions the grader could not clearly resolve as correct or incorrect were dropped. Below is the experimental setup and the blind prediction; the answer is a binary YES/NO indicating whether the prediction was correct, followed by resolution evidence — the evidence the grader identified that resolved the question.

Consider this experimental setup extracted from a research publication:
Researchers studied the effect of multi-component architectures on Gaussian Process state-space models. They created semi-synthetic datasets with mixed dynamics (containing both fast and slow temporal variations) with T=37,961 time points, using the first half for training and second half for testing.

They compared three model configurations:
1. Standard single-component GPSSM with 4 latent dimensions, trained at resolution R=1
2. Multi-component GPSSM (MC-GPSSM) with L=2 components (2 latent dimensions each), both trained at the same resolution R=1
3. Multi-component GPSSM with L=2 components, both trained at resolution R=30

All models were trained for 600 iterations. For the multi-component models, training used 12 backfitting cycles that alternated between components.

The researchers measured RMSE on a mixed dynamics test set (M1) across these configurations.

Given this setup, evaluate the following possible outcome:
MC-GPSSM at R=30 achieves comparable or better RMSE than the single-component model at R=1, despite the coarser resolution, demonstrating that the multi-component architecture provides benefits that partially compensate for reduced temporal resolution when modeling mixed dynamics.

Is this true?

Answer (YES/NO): YES